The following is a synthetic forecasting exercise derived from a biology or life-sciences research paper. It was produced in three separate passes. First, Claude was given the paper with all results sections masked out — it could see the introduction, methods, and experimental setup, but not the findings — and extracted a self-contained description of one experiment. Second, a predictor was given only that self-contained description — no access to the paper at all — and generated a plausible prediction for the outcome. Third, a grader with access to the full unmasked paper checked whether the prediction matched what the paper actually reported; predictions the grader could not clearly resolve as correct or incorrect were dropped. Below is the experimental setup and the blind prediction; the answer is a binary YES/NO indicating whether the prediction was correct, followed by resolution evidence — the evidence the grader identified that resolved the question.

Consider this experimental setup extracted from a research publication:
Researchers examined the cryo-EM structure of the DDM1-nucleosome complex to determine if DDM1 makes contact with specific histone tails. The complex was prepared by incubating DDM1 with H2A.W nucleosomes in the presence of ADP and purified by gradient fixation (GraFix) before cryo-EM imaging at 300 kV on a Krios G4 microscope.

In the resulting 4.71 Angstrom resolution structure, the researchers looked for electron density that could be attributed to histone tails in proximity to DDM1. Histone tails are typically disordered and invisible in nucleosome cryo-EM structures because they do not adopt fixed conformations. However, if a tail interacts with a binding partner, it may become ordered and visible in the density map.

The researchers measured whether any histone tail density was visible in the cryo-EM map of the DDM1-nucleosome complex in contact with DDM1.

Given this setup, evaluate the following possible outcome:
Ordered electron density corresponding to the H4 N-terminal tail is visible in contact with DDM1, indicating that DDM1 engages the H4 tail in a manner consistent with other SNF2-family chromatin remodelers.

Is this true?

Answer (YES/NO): YES